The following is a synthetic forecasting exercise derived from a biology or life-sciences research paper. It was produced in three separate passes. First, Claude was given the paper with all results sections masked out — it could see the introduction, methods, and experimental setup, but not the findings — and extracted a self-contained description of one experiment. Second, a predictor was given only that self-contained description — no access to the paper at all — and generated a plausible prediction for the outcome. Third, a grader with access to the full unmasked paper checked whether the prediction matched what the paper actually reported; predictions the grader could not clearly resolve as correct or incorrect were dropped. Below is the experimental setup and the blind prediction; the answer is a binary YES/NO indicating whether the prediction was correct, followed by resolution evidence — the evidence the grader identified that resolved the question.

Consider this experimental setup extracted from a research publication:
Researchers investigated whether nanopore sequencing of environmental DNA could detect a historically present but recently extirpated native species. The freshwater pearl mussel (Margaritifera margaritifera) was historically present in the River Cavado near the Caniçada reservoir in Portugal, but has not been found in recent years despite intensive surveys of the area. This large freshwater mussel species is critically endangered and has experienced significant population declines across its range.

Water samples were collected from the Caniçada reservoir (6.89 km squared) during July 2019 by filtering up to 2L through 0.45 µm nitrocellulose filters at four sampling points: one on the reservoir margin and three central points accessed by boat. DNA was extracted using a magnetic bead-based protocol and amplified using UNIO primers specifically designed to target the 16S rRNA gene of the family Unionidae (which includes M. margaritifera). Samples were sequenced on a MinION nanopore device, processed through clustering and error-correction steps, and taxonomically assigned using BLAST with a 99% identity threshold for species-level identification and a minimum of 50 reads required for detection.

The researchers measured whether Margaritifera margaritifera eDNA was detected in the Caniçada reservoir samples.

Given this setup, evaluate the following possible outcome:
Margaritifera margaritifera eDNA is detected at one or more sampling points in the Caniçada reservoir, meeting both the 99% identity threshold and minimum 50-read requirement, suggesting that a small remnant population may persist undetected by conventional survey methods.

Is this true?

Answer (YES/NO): NO